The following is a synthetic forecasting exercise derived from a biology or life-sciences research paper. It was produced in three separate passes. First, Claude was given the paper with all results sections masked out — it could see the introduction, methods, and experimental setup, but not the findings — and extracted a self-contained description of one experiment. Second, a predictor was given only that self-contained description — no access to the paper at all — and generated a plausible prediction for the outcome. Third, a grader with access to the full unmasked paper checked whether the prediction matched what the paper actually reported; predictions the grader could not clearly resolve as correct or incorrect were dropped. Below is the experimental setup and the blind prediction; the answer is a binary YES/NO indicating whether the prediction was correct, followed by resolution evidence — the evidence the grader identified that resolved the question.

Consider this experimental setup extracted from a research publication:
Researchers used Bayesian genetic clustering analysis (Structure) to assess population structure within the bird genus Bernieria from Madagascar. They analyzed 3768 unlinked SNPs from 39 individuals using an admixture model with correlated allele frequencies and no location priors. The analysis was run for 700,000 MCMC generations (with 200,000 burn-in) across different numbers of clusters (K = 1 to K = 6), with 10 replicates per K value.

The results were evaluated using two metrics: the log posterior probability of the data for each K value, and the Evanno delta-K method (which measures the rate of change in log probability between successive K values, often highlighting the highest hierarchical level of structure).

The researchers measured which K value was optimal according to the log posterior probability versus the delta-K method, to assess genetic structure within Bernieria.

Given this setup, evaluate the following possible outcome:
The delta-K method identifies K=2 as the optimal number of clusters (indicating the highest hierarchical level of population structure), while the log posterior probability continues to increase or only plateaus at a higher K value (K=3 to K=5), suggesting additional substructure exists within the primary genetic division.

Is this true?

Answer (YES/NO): YES